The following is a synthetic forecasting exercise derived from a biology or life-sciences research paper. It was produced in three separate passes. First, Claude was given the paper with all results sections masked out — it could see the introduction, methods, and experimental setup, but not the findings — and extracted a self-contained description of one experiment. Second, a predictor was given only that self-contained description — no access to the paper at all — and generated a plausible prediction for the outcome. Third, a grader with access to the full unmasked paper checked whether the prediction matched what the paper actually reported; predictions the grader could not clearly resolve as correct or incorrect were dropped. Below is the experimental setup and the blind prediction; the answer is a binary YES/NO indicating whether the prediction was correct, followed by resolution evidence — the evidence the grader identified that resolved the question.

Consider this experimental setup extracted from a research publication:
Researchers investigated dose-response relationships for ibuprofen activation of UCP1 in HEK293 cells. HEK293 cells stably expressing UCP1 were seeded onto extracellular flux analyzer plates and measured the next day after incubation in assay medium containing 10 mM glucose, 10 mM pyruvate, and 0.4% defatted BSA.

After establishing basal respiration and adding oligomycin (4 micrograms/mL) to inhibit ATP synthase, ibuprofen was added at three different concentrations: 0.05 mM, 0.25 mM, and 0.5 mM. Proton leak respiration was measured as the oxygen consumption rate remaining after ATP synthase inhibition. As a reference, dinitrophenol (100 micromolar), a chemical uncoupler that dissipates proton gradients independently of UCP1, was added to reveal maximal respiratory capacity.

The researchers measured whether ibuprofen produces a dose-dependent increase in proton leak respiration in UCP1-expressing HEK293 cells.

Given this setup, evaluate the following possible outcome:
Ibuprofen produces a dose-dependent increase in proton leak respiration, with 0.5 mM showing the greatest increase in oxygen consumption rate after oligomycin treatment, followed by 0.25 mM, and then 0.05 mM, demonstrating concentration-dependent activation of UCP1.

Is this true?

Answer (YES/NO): YES